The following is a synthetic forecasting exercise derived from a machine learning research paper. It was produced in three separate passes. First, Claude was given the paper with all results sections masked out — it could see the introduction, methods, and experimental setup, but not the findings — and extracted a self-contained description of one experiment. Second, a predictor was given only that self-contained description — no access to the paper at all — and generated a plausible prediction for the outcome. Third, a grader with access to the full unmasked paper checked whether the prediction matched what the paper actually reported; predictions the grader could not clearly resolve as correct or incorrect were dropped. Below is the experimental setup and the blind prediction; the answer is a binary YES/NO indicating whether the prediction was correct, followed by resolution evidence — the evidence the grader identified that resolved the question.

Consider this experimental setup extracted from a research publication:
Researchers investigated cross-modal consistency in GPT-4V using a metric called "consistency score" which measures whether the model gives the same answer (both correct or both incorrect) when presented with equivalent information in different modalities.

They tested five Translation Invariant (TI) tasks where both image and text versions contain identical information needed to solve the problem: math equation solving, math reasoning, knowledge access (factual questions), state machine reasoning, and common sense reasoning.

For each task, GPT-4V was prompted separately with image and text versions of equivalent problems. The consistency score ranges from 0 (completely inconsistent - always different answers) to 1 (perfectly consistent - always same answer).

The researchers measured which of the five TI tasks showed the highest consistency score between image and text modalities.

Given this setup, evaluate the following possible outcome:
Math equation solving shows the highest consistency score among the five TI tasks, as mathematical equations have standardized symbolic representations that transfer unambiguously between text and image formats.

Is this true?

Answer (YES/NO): NO